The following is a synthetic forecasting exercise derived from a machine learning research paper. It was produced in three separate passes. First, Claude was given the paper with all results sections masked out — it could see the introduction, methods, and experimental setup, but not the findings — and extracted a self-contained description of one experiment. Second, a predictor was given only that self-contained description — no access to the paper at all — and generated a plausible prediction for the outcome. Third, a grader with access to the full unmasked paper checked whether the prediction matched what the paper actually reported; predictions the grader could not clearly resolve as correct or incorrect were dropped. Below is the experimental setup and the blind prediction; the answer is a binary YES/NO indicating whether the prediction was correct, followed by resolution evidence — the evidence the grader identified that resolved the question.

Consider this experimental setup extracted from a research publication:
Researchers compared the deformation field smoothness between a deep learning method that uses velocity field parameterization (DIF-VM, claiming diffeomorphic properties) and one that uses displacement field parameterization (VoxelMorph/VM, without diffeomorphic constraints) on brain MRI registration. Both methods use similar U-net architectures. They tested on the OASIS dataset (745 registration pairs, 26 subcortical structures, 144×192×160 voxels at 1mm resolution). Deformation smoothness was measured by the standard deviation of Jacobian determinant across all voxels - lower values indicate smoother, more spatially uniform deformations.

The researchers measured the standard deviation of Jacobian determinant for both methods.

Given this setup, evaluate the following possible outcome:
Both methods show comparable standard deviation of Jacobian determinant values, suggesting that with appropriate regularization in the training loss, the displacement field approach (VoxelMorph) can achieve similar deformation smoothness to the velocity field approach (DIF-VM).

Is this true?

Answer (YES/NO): YES